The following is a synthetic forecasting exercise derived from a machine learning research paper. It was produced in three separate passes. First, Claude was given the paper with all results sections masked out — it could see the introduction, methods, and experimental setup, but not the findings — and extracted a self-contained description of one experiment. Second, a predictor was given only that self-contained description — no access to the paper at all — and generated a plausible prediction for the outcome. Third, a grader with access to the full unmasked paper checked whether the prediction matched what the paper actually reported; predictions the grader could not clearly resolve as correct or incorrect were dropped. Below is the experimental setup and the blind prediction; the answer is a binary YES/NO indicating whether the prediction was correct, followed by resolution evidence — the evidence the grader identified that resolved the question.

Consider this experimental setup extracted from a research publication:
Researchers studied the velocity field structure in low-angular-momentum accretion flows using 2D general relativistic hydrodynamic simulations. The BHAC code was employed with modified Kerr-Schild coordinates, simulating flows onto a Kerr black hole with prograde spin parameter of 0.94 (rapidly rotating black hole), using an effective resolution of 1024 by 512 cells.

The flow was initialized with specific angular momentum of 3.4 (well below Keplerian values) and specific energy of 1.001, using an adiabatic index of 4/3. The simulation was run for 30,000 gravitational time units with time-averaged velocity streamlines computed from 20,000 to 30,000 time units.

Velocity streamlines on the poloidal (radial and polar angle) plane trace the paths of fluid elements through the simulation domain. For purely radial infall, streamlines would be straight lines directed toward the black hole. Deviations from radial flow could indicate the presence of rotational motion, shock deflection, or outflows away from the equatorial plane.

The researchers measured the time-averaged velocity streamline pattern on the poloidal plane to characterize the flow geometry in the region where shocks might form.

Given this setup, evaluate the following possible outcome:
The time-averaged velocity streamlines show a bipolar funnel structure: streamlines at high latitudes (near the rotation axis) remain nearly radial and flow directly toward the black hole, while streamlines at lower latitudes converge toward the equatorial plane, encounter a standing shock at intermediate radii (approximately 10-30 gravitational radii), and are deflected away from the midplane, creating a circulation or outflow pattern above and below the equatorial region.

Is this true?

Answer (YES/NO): NO